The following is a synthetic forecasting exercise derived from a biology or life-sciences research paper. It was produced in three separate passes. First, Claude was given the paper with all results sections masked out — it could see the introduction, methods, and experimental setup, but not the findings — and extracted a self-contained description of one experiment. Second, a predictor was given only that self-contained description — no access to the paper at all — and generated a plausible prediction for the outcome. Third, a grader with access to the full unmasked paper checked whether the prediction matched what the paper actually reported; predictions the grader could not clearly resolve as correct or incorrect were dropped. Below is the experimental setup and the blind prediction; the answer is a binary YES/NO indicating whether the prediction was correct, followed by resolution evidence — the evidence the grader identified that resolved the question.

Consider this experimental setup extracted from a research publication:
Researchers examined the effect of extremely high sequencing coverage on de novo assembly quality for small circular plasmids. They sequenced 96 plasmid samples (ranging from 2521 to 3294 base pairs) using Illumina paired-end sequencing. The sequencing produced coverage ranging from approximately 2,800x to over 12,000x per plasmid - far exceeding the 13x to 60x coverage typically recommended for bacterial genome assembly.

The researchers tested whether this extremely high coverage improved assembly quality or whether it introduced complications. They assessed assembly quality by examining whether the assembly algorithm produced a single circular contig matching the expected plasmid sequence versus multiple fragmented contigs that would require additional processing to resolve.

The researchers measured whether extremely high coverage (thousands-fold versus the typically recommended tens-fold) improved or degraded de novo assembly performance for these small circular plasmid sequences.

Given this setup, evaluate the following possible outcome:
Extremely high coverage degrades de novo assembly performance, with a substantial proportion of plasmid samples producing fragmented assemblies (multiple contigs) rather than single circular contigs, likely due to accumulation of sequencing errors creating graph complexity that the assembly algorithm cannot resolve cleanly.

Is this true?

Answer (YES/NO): NO